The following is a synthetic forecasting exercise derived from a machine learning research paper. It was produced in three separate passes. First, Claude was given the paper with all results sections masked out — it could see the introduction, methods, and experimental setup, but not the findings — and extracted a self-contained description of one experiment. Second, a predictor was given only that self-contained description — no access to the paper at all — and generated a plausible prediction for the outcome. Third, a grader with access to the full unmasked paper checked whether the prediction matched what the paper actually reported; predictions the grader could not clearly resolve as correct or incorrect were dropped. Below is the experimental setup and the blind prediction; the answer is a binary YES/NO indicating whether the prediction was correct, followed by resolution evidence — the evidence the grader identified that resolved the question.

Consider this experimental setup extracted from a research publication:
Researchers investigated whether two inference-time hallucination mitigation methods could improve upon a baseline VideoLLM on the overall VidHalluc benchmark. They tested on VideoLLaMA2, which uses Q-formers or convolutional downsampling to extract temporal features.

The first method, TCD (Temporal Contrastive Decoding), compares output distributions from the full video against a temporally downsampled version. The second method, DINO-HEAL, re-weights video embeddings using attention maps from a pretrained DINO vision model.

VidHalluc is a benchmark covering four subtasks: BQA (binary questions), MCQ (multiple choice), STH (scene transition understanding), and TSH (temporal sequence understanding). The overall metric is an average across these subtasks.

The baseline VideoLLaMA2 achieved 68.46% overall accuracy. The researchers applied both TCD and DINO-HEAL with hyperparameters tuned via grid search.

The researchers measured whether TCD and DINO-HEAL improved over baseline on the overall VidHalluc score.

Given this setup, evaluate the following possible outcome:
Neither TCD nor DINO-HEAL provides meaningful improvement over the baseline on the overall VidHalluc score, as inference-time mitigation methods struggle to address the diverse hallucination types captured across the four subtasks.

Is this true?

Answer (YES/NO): YES